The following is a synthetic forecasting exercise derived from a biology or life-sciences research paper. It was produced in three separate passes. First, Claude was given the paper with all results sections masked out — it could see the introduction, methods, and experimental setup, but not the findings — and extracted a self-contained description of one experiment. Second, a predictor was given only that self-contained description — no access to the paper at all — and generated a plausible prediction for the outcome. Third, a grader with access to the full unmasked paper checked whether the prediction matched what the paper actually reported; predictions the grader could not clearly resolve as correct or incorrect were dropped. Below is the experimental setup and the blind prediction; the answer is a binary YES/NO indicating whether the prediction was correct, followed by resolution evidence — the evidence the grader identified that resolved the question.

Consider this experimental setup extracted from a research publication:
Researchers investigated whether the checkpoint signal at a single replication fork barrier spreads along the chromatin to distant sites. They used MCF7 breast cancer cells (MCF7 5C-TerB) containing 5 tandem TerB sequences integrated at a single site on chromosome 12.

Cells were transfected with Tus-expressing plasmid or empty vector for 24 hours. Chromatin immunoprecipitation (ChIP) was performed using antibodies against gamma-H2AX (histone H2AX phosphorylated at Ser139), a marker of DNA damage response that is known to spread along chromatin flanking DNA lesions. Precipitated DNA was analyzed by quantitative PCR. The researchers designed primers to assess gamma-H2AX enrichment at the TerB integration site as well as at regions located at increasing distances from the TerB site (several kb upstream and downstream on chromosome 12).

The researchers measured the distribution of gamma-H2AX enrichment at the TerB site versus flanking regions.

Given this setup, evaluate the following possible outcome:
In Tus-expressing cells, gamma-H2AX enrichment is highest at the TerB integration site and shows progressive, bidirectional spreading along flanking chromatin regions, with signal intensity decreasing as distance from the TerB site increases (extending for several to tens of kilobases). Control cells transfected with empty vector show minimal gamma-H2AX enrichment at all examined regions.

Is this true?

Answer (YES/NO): NO